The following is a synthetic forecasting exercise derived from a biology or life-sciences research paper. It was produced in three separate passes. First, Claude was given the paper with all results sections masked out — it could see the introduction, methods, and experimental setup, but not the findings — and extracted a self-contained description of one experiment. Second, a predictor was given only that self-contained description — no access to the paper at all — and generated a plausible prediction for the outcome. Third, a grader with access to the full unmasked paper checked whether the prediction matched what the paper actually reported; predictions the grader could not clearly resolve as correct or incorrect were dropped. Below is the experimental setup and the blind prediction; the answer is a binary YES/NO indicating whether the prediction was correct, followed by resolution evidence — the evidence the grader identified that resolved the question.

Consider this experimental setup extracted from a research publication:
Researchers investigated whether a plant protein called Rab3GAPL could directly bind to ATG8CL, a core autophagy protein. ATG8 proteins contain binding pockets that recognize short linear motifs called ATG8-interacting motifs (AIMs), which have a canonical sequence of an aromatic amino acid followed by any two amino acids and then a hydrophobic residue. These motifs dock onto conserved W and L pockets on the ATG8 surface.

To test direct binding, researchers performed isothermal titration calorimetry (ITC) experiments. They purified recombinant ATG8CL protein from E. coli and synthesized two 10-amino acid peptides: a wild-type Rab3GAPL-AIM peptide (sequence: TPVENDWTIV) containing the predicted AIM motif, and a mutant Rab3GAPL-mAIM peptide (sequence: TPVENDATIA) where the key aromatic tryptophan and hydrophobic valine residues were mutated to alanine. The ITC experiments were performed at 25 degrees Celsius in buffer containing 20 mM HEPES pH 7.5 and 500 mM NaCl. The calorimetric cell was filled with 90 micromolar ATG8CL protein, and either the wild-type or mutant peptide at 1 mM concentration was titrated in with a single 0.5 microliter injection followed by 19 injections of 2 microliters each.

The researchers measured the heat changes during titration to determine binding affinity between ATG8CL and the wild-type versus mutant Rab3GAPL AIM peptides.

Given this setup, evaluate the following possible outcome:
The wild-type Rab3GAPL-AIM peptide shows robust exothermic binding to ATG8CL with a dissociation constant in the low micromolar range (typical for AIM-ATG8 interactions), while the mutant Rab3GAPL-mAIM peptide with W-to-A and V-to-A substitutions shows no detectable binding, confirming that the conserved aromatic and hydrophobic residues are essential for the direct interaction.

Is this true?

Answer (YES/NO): YES